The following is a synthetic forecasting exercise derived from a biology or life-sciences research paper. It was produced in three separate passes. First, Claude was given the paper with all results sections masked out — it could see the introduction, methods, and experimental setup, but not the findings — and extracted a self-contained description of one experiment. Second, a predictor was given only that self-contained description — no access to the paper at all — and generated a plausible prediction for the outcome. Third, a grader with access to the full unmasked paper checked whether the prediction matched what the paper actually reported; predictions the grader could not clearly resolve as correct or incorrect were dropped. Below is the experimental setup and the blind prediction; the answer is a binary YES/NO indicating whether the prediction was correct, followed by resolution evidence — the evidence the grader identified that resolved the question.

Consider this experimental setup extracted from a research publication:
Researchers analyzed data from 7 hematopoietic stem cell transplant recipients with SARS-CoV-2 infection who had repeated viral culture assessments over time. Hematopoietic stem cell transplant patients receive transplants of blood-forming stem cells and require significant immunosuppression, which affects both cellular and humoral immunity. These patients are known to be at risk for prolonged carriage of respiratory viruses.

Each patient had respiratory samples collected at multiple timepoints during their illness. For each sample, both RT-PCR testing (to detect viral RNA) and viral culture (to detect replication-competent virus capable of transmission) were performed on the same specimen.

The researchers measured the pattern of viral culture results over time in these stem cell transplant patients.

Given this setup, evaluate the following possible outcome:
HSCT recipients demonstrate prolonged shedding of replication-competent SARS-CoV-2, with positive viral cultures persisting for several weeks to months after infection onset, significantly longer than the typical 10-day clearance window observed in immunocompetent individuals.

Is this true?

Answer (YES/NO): YES